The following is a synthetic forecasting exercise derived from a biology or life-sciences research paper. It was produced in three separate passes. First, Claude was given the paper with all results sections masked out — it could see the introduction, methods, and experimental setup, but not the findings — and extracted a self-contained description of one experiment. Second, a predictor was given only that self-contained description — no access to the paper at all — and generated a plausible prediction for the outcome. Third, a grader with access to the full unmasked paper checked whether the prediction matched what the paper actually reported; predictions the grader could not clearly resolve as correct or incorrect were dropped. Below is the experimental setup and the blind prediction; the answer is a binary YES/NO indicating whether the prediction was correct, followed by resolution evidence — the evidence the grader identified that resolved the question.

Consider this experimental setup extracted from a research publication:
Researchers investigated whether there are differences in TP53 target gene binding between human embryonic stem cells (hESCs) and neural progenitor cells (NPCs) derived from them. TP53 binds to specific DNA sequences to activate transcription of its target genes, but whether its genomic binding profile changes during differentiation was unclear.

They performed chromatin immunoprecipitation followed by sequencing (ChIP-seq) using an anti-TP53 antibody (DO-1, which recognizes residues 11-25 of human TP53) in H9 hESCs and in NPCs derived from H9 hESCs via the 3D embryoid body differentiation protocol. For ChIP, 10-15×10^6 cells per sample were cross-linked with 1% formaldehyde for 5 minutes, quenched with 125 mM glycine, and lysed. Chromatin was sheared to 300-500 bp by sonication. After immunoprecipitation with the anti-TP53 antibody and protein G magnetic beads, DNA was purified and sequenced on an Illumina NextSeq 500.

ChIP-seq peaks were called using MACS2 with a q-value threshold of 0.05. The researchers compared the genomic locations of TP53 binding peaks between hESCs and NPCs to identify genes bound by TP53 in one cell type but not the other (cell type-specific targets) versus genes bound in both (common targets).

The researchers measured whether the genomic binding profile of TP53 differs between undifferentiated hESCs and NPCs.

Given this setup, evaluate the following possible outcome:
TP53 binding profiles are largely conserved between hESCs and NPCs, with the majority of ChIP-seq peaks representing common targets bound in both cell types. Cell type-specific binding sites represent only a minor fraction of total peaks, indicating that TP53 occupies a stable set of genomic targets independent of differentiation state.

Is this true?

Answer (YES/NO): YES